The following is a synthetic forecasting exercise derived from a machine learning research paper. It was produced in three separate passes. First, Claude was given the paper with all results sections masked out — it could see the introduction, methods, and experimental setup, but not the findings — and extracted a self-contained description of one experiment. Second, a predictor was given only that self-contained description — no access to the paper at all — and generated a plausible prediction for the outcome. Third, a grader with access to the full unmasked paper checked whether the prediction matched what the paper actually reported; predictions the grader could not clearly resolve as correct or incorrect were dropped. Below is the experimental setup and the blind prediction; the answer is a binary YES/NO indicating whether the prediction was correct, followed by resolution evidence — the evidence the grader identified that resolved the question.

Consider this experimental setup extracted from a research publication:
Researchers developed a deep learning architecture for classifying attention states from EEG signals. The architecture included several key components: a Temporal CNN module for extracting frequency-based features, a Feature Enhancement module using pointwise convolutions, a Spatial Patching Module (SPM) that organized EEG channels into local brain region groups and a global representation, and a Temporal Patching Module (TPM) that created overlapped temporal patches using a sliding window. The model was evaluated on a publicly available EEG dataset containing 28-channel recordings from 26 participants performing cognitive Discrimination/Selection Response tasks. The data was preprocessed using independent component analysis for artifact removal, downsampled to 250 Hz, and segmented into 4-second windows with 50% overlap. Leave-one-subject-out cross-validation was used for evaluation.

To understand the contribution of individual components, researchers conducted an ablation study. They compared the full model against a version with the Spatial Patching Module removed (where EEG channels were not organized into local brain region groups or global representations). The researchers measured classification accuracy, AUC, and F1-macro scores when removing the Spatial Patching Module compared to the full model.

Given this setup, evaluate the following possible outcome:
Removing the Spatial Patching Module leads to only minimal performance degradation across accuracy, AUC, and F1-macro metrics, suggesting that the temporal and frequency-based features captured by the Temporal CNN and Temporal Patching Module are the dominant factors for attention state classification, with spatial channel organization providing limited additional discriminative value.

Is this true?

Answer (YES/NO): NO